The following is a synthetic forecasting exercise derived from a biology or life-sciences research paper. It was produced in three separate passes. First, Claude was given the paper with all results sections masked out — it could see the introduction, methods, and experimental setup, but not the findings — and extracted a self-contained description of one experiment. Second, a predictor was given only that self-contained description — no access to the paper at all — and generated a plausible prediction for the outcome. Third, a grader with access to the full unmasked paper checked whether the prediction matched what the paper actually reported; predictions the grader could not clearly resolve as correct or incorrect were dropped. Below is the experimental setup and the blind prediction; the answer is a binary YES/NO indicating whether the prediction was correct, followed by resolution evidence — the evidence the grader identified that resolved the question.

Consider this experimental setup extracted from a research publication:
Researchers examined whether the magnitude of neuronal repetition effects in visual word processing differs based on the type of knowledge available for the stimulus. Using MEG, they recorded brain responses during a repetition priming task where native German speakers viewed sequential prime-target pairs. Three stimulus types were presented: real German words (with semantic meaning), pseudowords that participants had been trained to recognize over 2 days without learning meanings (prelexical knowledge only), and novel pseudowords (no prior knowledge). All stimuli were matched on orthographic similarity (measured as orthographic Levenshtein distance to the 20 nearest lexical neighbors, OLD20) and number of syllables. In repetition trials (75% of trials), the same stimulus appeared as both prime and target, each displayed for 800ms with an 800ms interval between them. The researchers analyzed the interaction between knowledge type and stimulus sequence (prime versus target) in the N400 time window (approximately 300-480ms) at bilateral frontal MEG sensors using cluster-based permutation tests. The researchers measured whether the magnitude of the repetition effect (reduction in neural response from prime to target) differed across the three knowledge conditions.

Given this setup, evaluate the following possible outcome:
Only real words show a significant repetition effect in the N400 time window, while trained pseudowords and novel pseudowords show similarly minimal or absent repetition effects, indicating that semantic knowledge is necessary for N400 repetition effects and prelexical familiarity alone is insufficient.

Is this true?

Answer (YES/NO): NO